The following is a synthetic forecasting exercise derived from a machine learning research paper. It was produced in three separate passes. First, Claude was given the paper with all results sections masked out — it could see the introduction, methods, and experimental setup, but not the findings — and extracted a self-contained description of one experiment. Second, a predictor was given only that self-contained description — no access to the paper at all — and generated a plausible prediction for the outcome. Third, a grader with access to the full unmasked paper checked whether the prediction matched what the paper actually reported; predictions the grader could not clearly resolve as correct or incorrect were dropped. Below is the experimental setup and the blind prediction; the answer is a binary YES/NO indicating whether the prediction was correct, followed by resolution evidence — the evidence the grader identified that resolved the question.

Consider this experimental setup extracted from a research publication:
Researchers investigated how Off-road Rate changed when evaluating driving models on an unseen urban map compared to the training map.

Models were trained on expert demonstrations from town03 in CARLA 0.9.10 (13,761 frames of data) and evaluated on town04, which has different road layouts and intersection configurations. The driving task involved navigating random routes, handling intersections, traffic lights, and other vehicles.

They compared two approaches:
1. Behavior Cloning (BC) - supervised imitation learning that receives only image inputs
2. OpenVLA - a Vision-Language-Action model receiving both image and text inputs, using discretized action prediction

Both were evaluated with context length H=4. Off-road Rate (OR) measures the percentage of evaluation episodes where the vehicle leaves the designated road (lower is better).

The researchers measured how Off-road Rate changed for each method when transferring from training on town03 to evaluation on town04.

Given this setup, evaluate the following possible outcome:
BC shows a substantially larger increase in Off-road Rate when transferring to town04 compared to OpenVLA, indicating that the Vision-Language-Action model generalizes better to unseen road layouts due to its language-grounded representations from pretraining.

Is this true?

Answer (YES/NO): NO